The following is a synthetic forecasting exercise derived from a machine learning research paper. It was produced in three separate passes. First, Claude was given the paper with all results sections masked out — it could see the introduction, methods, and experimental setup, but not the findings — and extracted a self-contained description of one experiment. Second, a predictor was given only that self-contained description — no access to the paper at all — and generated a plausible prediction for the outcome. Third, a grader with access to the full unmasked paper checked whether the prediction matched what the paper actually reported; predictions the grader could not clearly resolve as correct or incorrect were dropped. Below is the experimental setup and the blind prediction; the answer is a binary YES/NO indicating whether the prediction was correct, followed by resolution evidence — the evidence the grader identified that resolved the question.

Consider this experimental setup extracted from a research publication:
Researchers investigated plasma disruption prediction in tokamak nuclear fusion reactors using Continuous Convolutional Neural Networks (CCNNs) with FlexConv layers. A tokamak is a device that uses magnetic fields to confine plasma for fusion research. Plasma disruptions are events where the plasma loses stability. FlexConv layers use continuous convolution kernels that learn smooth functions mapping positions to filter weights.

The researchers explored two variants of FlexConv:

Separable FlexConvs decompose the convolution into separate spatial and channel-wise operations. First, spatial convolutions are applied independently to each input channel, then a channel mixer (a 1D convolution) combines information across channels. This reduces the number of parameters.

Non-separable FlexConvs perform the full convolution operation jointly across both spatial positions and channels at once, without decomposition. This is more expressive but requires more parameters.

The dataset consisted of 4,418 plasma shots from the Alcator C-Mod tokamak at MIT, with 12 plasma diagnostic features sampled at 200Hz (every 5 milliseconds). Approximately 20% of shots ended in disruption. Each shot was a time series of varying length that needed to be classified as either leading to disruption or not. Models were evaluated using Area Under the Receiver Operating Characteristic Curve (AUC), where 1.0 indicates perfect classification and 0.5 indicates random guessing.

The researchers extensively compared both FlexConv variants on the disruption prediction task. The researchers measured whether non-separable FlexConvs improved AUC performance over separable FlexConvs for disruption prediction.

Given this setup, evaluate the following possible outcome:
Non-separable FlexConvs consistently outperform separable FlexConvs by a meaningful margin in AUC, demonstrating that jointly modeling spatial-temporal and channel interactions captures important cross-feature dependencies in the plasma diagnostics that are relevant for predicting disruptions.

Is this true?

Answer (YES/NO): NO